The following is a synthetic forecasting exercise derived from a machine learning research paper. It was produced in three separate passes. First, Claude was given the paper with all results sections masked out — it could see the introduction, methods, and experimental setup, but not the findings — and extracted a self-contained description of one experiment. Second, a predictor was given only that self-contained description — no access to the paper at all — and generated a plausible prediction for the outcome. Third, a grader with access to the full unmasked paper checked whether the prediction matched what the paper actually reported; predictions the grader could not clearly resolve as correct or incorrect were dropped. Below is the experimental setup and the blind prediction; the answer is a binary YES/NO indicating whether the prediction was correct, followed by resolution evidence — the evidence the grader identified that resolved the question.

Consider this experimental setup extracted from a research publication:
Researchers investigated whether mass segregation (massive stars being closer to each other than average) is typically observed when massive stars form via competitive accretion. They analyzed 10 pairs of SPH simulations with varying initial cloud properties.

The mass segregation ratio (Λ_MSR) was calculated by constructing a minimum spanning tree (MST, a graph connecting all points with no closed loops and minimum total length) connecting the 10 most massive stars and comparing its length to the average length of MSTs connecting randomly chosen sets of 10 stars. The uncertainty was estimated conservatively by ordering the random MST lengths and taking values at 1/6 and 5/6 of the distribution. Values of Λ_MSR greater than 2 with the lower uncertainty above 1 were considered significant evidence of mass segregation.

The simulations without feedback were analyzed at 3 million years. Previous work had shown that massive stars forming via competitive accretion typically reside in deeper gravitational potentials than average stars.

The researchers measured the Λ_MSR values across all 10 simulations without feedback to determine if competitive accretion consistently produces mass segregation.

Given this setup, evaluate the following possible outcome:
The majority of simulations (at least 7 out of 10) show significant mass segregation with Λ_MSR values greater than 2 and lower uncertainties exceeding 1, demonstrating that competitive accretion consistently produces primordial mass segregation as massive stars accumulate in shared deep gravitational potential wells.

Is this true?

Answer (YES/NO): NO